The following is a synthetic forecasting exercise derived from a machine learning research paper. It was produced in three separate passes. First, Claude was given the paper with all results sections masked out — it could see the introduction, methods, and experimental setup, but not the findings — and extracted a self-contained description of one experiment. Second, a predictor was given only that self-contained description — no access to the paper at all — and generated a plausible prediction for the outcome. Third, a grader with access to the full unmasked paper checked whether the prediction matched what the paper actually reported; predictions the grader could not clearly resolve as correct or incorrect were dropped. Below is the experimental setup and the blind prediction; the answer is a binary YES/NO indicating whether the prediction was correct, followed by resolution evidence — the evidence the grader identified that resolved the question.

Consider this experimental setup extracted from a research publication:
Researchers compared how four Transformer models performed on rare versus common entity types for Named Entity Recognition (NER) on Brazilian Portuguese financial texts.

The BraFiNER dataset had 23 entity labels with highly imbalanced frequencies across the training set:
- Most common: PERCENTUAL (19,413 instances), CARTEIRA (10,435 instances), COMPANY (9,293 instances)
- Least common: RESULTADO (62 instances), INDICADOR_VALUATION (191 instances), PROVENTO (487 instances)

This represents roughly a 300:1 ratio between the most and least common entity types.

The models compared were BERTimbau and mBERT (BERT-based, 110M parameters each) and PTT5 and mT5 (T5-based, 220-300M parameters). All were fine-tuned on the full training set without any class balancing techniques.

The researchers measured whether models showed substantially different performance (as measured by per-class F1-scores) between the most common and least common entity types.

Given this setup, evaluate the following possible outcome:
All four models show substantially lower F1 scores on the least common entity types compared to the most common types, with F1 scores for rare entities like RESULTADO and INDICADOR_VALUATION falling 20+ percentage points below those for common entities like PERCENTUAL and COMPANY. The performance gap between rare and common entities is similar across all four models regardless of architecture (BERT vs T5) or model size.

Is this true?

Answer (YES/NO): NO